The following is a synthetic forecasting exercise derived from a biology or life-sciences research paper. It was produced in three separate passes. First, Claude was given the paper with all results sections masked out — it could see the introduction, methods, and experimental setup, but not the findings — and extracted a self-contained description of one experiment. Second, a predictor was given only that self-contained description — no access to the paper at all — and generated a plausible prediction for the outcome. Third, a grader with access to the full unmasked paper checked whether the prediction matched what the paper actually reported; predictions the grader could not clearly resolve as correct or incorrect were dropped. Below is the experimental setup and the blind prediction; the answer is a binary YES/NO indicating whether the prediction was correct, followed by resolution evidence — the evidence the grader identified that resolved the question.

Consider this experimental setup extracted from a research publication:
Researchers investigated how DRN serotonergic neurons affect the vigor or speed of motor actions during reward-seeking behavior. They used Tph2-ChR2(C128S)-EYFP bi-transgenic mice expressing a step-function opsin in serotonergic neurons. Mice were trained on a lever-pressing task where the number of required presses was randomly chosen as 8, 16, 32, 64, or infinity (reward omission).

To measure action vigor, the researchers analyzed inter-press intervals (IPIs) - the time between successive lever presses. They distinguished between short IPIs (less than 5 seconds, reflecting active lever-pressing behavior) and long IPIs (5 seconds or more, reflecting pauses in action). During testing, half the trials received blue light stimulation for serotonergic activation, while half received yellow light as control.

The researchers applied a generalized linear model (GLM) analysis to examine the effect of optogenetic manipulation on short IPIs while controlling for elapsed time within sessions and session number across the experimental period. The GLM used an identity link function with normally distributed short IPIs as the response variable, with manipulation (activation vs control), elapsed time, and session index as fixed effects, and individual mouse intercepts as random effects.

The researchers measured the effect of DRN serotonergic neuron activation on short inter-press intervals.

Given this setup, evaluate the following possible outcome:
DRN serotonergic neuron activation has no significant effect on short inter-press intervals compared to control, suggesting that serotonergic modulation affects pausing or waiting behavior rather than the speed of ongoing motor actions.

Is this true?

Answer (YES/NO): NO